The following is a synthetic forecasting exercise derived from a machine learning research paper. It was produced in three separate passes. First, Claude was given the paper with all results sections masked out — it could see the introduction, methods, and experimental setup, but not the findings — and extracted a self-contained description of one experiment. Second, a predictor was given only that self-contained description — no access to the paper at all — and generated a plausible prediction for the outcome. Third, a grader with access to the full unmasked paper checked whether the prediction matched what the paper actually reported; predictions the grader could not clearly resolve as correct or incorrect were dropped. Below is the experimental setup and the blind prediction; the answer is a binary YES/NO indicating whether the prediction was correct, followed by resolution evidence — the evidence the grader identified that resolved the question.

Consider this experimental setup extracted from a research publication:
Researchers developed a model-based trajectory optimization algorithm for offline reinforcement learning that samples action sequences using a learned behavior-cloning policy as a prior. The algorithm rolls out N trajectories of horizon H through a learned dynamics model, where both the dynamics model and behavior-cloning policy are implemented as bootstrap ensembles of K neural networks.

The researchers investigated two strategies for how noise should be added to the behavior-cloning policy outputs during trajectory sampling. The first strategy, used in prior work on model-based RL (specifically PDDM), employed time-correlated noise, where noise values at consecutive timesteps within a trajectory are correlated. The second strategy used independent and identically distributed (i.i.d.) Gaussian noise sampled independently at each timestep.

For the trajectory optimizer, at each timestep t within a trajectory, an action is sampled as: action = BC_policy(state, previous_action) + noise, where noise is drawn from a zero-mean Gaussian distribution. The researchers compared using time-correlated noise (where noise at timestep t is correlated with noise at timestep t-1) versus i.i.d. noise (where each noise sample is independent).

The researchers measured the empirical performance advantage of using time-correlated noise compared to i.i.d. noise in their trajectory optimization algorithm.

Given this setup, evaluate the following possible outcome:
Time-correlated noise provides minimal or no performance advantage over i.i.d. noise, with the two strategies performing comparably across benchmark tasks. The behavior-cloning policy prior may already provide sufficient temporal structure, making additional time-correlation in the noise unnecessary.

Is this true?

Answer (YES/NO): YES